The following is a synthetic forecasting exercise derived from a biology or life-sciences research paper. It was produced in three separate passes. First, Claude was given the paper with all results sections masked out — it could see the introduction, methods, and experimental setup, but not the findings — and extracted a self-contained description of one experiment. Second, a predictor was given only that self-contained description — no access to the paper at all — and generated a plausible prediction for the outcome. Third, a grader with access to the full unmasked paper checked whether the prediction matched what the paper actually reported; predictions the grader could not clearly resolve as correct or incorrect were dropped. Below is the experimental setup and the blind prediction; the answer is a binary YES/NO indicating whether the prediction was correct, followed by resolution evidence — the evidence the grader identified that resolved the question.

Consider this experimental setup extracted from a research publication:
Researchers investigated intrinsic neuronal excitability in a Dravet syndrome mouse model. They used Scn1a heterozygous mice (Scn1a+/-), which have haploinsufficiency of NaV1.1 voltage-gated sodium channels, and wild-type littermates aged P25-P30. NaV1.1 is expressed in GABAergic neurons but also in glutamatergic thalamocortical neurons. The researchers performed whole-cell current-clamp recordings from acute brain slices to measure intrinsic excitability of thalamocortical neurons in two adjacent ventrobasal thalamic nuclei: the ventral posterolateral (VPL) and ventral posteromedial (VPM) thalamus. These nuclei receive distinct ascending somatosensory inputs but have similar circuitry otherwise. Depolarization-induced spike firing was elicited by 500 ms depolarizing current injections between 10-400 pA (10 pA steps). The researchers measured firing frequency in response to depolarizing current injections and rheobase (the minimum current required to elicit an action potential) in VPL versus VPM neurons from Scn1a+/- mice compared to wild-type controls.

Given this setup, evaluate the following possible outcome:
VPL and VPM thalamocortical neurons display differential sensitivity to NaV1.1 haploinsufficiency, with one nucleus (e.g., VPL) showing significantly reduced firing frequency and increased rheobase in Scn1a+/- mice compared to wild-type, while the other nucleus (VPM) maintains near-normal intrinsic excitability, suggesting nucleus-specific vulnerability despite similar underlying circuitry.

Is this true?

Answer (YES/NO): NO